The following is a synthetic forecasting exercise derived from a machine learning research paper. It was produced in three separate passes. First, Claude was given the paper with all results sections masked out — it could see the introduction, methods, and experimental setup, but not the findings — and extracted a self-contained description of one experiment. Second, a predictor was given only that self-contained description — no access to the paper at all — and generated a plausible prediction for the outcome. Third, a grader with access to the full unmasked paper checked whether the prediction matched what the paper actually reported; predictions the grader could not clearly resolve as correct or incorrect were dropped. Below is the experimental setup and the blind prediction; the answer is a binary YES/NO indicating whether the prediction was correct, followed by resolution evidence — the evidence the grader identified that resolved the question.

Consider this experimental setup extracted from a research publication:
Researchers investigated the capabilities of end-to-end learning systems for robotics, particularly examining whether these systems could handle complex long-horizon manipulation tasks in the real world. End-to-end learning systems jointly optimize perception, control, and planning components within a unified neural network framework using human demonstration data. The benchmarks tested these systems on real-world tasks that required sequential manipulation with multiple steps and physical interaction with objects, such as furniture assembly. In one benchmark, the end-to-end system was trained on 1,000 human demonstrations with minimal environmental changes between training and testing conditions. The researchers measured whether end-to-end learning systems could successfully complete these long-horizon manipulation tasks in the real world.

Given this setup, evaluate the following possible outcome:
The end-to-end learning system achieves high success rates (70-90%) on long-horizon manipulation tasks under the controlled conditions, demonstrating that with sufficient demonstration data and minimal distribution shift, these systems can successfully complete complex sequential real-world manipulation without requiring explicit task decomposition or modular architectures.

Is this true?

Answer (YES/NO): NO